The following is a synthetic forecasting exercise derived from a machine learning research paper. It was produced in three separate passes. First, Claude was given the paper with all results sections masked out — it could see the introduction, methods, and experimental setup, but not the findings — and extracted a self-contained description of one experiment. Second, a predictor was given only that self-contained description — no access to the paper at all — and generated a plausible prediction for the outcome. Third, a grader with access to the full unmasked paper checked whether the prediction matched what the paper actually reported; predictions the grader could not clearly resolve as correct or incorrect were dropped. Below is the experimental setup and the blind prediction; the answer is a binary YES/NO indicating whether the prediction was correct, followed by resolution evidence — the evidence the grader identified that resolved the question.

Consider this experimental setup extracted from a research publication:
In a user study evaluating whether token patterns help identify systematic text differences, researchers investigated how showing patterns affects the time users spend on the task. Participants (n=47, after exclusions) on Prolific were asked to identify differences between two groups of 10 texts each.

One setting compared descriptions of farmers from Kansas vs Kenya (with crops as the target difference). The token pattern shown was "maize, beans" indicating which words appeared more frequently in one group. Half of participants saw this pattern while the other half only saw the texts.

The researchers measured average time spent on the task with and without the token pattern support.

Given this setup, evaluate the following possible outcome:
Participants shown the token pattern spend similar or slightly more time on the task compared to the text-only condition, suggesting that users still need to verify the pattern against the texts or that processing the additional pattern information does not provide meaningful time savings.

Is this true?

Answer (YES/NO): NO